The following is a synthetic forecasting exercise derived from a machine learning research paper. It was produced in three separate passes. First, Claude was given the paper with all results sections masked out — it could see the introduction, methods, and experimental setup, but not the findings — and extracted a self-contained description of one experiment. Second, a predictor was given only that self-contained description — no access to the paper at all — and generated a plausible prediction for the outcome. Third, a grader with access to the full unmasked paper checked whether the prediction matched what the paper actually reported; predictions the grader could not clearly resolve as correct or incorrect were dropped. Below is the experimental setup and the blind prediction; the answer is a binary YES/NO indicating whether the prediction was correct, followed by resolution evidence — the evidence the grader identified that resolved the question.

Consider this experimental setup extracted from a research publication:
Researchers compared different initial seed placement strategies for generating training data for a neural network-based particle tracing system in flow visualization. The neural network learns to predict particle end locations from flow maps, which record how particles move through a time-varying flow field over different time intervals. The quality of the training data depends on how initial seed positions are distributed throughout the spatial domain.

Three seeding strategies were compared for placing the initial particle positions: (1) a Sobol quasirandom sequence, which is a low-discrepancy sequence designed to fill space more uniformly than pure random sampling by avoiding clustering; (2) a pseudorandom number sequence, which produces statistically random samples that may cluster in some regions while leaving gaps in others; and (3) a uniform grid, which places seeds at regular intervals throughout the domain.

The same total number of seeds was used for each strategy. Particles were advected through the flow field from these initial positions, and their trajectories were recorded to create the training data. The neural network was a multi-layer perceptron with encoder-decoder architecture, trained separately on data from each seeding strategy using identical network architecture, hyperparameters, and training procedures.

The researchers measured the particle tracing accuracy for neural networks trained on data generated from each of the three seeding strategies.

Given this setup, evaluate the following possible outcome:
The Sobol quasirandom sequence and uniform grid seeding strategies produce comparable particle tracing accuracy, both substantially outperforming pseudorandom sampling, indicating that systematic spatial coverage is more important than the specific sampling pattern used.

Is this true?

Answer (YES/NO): NO